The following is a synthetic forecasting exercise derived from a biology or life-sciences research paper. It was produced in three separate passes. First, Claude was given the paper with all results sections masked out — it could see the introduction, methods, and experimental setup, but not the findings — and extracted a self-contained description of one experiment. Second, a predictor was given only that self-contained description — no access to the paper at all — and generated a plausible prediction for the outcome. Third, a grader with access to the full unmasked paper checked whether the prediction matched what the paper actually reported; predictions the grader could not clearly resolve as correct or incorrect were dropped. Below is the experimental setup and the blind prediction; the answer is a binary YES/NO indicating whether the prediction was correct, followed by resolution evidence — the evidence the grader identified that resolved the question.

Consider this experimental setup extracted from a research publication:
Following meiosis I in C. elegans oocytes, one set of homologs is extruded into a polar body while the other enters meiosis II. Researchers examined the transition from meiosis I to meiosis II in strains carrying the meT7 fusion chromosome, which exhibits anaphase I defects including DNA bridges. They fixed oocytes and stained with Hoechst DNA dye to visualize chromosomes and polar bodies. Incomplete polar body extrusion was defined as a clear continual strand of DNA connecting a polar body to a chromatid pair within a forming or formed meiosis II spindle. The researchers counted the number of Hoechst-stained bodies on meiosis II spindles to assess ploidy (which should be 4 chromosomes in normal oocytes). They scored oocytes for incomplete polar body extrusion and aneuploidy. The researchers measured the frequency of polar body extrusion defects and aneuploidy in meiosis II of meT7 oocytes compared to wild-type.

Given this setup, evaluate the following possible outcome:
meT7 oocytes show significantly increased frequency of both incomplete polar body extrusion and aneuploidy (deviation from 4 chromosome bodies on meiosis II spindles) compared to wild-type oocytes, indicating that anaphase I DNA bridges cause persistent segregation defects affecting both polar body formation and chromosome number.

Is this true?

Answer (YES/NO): YES